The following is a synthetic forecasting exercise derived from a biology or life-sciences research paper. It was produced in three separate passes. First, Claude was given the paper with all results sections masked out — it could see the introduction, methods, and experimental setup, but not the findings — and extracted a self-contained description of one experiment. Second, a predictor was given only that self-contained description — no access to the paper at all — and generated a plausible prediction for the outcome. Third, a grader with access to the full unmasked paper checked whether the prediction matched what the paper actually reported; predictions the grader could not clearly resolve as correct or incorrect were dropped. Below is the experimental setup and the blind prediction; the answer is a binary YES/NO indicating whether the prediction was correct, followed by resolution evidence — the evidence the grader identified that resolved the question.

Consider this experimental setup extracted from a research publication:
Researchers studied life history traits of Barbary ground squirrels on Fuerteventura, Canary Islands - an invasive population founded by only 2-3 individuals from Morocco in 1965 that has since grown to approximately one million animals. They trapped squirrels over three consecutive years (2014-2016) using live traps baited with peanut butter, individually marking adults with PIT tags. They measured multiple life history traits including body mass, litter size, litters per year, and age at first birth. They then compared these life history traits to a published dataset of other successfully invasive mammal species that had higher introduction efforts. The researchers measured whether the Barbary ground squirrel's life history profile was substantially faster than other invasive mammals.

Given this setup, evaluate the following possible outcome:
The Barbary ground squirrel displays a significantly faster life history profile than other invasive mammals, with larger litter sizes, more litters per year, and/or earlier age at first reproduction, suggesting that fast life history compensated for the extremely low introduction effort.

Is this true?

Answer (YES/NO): NO